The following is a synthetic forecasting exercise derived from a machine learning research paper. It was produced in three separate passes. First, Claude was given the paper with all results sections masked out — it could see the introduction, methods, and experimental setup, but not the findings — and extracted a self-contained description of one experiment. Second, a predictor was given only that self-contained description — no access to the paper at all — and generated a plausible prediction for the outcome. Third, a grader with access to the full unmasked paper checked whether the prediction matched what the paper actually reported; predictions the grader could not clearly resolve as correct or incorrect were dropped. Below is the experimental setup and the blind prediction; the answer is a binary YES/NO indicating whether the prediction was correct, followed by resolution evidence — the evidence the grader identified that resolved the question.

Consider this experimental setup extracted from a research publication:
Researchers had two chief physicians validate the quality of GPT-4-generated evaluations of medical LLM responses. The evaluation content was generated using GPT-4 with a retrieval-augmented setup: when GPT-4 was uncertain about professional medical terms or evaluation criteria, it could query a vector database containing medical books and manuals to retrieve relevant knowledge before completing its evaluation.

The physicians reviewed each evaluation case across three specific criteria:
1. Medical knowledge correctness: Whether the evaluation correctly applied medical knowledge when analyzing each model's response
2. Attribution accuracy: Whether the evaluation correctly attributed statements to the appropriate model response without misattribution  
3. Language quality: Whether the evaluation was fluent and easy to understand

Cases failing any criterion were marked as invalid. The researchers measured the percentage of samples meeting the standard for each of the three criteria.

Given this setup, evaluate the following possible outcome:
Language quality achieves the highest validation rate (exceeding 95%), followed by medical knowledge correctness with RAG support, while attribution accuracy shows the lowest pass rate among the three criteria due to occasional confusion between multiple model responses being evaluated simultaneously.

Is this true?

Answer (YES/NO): NO